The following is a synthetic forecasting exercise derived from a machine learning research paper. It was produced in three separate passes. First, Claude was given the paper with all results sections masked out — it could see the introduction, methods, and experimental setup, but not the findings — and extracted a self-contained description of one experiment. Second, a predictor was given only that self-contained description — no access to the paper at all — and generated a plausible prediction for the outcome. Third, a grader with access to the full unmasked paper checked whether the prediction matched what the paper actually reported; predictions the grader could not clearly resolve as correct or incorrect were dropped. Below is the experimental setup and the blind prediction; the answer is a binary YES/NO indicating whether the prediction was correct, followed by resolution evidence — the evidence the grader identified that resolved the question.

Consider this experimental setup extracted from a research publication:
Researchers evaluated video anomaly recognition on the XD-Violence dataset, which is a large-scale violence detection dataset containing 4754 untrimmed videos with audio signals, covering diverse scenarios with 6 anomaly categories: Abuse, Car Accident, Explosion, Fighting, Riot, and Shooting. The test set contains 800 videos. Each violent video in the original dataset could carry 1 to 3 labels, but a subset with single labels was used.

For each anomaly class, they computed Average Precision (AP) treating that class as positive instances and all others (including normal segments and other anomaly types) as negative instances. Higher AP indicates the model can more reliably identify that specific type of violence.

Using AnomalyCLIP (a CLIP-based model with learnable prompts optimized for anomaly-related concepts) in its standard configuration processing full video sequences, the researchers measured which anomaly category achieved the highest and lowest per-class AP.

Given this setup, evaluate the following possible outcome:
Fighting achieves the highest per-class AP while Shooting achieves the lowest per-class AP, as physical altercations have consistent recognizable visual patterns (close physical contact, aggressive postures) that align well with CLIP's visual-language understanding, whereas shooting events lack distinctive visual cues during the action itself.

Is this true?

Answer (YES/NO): NO